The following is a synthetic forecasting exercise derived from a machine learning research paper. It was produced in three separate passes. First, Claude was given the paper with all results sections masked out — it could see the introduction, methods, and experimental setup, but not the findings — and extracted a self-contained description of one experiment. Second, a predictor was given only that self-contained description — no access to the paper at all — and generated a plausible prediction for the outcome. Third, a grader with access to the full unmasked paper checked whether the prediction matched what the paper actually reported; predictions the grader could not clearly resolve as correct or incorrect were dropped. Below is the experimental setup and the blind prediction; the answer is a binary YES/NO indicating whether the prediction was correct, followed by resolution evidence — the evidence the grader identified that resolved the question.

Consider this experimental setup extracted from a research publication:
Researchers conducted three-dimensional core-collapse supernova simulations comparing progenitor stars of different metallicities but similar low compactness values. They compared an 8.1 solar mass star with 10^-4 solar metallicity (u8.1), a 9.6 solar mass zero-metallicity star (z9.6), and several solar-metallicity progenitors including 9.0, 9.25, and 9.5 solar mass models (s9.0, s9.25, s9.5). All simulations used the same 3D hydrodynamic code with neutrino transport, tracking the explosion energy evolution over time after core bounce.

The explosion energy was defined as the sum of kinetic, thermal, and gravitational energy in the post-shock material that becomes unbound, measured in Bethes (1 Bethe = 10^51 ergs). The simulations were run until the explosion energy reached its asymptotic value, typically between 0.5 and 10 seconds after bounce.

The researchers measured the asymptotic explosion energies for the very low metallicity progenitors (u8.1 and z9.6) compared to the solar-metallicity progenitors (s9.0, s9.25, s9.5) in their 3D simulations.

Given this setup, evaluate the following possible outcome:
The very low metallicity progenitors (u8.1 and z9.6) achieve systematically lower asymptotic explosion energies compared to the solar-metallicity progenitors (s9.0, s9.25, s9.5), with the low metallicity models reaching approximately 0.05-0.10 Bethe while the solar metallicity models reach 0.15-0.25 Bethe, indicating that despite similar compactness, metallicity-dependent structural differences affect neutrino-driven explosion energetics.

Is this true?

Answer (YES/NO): NO